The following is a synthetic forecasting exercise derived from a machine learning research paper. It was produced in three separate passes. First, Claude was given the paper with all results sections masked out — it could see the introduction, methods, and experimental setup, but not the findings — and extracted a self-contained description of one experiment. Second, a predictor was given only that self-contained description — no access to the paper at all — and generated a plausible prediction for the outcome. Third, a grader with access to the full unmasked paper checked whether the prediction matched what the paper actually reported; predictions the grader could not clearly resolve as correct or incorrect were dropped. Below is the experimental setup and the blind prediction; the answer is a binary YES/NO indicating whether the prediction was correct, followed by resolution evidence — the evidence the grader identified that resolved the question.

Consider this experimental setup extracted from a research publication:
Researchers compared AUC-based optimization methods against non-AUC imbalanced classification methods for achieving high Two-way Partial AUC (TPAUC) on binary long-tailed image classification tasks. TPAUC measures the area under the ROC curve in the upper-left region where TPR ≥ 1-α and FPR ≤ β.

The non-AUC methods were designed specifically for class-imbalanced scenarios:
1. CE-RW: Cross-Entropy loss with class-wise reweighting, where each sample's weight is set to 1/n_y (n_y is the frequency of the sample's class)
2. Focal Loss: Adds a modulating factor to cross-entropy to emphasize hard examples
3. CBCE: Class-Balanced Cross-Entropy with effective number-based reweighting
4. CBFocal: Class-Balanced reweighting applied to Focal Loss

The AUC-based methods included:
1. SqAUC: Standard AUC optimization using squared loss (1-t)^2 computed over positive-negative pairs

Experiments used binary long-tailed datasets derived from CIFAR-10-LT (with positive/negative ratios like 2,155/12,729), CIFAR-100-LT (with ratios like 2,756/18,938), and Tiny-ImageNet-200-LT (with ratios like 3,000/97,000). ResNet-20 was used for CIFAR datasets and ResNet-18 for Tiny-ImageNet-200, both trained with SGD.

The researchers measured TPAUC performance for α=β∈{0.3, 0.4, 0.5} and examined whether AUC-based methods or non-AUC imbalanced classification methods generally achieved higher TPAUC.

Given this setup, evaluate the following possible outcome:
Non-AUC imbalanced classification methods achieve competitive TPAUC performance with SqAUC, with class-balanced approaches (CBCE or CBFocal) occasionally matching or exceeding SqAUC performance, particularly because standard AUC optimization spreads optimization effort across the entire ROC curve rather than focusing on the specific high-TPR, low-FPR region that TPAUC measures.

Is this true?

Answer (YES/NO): NO